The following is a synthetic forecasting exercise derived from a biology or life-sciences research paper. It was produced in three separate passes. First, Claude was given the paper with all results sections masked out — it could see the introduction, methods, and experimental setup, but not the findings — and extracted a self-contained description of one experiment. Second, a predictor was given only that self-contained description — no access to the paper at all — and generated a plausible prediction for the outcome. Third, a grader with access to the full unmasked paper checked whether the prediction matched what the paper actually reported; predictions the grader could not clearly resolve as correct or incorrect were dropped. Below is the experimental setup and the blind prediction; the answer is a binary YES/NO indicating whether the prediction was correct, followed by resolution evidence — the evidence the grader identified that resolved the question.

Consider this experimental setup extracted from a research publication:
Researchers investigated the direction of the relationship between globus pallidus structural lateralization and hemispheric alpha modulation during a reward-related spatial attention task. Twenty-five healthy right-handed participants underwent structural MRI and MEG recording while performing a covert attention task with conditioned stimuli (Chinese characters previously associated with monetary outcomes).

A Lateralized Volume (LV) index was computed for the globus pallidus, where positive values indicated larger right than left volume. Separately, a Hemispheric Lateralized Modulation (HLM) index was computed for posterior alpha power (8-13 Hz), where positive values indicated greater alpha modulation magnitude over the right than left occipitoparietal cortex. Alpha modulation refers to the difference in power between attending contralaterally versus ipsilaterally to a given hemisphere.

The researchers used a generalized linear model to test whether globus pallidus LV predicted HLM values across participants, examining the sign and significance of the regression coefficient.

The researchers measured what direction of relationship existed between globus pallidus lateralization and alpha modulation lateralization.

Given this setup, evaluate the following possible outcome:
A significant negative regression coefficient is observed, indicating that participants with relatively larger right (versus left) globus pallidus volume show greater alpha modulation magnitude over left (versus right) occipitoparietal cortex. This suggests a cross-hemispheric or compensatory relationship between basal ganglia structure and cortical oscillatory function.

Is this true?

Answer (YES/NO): NO